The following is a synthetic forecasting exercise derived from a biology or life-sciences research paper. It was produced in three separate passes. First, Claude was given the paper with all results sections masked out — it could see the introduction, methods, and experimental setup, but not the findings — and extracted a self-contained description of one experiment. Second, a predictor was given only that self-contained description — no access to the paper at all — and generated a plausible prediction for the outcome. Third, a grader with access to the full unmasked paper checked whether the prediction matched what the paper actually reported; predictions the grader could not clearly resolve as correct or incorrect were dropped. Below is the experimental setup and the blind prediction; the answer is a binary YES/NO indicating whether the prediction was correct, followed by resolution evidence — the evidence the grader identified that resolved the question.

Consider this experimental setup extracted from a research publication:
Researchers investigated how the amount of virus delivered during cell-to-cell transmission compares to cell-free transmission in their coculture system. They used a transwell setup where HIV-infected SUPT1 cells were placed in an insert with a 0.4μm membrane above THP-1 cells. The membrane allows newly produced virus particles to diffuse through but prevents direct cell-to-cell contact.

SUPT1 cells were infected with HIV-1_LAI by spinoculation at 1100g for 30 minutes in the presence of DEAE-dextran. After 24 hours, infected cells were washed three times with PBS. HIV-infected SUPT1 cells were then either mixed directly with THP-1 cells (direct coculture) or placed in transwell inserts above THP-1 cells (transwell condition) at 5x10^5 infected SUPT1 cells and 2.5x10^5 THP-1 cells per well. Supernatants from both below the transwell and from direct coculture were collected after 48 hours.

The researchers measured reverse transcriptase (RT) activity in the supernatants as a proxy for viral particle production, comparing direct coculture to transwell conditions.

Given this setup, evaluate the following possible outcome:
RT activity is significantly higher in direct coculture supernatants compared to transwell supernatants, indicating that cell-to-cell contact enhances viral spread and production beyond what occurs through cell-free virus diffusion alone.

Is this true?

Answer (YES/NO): NO